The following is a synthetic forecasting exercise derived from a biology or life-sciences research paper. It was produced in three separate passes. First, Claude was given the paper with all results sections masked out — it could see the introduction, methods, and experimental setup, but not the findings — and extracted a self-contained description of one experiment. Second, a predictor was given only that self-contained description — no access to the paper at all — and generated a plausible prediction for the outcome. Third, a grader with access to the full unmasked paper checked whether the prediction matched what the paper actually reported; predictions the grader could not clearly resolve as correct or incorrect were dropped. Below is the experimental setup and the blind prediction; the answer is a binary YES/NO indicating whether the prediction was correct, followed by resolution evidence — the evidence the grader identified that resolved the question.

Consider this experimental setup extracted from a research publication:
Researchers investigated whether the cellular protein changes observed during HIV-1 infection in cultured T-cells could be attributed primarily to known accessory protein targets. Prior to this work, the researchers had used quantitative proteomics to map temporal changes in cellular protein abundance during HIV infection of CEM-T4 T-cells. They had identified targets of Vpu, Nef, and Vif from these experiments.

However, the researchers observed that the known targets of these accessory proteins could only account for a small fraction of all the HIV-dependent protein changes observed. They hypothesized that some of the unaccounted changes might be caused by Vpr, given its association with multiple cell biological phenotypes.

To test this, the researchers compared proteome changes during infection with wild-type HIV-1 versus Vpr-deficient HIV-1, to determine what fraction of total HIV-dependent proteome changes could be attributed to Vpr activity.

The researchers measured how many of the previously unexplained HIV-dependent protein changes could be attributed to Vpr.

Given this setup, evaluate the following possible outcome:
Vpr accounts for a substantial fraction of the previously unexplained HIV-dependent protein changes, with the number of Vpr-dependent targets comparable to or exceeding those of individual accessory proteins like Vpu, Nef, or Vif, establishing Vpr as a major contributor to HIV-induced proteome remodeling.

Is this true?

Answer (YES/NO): YES